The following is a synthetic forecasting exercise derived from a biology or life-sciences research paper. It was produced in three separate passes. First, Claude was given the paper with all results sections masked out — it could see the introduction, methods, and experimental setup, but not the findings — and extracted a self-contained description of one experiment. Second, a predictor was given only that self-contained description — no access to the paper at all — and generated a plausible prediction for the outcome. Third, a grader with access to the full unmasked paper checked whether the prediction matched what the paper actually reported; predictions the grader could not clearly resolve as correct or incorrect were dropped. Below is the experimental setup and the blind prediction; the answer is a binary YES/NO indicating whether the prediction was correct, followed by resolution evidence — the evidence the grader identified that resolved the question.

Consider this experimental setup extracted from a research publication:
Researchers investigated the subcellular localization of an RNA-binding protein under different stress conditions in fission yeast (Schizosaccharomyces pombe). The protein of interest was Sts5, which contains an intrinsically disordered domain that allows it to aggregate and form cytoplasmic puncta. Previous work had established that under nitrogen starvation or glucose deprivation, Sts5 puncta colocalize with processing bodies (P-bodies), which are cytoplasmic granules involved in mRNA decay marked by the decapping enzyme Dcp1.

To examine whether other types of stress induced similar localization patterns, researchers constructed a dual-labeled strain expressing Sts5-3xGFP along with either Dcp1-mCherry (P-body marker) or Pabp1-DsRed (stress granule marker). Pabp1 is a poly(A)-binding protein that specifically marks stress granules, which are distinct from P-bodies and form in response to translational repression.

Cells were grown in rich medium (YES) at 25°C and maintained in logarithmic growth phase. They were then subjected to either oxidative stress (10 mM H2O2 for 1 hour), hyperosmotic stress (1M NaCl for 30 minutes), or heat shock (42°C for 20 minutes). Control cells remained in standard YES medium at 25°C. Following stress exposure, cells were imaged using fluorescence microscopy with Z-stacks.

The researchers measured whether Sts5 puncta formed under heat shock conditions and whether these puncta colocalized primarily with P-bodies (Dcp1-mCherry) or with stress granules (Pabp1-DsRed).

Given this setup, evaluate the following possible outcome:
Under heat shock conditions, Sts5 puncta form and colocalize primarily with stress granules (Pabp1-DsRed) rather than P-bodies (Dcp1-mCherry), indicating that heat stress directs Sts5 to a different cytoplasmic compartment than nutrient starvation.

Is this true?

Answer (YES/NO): NO